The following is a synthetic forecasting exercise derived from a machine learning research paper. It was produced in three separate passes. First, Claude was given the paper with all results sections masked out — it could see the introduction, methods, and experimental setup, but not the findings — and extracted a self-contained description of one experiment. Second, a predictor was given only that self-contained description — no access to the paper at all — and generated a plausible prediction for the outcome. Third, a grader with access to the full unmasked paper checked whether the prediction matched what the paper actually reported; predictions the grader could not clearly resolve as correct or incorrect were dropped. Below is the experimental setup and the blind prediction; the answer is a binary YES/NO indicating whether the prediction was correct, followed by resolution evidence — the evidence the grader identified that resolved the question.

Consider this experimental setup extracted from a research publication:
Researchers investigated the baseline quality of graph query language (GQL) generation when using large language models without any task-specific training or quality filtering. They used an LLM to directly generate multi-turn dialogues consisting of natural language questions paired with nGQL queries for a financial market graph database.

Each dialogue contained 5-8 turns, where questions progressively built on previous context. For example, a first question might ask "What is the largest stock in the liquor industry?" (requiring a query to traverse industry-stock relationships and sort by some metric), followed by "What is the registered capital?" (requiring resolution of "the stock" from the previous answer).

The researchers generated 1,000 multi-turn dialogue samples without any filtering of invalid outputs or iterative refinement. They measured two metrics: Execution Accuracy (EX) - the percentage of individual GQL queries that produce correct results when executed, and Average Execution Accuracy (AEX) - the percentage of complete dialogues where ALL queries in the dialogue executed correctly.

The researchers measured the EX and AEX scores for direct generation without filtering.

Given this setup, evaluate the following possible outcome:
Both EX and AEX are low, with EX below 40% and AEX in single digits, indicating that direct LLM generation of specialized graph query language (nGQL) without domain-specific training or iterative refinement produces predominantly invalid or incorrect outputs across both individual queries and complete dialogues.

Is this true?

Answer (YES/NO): YES